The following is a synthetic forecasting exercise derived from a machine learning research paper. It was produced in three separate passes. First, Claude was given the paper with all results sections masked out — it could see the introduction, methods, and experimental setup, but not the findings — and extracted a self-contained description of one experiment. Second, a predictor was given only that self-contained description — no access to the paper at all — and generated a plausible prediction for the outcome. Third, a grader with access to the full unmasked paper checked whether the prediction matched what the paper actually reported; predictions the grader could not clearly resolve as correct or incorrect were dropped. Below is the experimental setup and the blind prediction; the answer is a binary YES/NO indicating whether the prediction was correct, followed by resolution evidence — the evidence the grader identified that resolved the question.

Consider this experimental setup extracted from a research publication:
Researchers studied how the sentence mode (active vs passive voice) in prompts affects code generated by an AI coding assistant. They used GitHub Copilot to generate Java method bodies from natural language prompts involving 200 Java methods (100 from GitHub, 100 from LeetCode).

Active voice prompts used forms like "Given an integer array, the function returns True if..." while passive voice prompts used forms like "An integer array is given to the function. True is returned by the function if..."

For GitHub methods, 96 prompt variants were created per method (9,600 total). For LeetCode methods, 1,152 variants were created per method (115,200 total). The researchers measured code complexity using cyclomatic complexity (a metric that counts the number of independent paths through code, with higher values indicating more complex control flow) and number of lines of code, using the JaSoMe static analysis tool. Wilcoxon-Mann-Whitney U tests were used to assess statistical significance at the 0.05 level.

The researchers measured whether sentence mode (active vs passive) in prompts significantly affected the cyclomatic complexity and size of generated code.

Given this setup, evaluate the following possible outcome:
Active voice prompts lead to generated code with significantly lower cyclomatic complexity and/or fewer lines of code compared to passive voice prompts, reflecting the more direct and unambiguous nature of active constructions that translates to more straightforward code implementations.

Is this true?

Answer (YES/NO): NO